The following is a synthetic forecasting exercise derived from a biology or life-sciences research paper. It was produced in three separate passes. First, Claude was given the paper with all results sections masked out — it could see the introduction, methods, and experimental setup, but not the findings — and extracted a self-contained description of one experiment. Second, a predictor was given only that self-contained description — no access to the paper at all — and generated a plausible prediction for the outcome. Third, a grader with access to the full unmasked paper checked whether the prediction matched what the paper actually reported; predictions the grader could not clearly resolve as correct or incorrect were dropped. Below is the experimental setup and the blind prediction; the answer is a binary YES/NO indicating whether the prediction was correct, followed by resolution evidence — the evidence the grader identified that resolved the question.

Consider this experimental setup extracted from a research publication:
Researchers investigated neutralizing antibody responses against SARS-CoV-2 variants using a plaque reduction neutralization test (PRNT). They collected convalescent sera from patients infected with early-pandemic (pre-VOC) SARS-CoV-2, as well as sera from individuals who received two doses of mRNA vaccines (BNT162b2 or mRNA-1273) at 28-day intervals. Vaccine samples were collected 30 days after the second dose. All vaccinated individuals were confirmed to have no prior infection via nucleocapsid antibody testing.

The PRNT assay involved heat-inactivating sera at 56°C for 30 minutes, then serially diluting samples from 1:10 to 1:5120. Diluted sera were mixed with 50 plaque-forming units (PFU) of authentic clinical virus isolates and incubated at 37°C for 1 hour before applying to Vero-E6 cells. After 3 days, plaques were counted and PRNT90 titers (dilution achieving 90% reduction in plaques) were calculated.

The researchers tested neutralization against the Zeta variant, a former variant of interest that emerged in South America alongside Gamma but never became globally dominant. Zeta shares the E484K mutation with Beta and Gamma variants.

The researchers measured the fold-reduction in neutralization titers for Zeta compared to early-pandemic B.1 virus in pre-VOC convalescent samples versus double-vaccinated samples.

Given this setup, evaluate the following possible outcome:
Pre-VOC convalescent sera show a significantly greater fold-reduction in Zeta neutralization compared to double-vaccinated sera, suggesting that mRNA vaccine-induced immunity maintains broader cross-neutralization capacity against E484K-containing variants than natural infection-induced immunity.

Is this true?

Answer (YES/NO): YES